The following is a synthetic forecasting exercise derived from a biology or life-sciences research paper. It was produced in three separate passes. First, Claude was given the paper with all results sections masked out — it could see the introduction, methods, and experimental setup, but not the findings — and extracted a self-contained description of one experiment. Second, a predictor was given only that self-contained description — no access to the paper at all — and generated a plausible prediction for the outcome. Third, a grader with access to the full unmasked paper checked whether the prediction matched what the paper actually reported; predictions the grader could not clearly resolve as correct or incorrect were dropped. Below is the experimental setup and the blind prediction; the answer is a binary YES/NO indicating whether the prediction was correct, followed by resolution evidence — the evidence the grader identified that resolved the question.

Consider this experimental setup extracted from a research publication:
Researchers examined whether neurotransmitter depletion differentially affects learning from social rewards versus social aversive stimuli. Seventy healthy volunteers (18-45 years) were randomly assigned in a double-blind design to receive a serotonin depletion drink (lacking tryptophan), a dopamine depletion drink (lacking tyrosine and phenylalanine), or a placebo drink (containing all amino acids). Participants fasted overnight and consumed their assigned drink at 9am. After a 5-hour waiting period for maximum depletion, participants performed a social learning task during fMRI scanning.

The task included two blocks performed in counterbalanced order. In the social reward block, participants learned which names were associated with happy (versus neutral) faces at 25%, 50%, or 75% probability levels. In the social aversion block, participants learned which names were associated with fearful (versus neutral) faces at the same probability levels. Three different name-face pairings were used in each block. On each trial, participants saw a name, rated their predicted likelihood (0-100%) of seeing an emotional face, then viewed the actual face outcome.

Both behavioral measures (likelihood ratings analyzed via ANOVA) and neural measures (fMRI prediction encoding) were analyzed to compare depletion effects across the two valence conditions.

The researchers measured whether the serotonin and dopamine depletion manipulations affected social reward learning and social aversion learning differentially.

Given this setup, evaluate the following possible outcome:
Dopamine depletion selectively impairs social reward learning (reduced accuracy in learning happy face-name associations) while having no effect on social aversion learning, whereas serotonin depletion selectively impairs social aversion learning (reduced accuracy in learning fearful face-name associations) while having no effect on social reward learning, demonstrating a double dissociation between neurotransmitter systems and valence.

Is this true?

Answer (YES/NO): NO